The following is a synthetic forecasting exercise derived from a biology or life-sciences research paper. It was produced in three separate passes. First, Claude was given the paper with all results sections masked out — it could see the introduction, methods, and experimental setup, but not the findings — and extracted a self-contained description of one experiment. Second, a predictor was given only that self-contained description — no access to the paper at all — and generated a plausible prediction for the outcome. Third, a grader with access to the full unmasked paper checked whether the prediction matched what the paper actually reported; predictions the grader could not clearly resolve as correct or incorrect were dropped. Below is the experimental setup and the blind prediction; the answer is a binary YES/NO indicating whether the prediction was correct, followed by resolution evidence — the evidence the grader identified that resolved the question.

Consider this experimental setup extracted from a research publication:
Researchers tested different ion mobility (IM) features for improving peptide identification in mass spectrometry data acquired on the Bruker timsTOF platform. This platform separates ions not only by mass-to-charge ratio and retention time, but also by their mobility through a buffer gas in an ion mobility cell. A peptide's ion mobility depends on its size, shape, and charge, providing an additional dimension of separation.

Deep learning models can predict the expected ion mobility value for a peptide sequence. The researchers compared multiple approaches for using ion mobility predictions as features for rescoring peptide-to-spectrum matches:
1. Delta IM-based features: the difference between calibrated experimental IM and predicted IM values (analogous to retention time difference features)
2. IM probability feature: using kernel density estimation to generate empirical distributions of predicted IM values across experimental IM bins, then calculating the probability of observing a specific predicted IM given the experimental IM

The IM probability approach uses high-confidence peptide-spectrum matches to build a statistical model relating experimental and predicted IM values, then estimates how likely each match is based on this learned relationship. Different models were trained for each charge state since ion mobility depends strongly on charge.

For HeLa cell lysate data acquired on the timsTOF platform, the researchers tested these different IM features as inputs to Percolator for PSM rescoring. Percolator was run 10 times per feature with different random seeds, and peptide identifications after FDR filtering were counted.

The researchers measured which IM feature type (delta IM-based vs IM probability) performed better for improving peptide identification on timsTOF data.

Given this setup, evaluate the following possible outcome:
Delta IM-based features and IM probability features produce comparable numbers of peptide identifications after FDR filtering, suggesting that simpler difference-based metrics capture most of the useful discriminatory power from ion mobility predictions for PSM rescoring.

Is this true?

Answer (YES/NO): NO